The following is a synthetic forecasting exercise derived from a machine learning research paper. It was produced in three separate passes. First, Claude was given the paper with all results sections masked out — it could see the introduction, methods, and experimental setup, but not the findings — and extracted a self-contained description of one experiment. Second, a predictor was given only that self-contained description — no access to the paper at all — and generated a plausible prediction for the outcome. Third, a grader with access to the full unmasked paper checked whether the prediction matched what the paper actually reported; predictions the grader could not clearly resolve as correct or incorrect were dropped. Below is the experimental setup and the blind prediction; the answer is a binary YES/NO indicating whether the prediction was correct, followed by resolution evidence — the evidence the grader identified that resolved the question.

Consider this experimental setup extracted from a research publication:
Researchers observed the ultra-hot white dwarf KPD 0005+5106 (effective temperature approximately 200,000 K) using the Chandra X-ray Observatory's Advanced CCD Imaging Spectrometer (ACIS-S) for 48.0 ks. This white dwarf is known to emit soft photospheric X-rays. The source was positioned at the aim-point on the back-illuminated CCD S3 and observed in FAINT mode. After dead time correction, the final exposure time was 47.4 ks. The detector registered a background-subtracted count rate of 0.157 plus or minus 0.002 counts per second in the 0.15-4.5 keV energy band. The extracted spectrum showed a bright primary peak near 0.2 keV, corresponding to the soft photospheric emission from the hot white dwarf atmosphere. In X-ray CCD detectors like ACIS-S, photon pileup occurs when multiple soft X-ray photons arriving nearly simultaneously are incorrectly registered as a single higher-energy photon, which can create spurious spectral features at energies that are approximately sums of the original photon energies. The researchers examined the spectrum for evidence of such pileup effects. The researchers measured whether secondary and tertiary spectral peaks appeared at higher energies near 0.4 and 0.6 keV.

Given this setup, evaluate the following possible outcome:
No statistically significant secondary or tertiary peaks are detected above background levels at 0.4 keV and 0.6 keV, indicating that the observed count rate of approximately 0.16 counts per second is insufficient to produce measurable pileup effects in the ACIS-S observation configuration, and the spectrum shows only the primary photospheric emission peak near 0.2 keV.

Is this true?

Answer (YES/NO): NO